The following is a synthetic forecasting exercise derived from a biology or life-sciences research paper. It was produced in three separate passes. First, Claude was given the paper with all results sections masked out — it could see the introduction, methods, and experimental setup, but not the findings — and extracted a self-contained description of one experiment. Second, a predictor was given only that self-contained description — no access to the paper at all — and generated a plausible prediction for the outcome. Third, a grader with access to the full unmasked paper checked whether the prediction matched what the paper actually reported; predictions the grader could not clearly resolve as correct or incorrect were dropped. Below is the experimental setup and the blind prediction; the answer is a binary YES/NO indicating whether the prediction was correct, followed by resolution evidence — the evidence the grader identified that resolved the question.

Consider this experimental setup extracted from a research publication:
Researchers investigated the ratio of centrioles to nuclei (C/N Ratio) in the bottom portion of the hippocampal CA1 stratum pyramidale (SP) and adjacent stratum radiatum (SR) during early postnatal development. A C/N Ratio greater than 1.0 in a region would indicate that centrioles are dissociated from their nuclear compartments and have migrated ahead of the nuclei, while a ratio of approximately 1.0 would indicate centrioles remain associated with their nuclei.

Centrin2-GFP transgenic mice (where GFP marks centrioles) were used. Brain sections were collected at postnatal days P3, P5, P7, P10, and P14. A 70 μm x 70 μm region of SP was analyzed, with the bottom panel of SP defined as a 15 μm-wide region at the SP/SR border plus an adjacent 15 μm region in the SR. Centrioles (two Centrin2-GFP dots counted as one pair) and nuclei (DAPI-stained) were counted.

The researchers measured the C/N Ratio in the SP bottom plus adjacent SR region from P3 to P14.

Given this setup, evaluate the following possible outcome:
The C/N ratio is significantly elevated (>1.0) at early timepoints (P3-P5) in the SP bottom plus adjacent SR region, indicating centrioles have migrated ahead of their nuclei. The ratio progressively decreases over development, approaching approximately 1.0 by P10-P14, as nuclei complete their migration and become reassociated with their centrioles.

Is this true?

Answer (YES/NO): YES